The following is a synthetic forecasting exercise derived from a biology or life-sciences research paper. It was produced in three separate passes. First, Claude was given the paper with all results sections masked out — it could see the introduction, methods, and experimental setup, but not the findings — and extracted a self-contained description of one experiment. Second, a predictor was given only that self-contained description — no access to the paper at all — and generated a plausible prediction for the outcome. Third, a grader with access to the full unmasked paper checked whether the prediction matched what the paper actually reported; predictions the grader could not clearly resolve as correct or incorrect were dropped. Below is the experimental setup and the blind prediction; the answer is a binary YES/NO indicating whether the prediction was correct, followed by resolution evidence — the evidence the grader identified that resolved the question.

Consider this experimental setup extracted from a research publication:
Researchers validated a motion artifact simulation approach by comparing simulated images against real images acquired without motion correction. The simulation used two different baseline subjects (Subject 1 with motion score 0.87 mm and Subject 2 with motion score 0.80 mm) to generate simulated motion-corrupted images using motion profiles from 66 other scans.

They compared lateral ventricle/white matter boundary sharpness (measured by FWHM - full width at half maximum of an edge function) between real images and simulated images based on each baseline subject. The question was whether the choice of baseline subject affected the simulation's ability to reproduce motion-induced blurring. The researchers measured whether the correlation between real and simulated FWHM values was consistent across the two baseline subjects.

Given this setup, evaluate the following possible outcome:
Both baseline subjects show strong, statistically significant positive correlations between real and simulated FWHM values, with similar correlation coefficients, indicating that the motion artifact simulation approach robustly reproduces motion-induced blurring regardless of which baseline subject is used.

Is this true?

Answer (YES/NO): YES